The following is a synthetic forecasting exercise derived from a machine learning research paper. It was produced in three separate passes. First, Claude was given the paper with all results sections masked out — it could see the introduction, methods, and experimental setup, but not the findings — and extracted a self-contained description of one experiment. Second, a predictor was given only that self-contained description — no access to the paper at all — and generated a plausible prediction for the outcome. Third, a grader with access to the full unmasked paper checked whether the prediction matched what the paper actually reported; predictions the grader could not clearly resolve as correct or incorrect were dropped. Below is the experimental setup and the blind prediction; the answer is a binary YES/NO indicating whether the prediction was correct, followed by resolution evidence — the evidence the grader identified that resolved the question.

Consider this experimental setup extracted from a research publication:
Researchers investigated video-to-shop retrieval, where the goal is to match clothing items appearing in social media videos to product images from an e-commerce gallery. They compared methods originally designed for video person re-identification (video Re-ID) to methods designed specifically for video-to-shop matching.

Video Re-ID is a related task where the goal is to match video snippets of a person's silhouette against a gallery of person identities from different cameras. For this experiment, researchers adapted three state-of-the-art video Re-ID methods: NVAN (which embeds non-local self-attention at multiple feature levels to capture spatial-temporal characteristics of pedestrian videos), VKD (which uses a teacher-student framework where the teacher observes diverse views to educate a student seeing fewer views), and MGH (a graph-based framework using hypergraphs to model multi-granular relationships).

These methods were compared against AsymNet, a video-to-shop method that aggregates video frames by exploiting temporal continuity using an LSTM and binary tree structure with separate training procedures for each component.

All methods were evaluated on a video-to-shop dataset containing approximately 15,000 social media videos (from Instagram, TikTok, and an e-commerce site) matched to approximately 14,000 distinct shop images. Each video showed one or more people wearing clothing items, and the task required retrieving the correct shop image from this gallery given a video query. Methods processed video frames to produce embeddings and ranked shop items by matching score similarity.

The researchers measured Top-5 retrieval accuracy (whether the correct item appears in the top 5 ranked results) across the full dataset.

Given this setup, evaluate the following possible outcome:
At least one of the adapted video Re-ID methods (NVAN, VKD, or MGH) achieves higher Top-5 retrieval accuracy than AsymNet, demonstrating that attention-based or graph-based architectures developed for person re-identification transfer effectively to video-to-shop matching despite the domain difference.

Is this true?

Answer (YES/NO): NO